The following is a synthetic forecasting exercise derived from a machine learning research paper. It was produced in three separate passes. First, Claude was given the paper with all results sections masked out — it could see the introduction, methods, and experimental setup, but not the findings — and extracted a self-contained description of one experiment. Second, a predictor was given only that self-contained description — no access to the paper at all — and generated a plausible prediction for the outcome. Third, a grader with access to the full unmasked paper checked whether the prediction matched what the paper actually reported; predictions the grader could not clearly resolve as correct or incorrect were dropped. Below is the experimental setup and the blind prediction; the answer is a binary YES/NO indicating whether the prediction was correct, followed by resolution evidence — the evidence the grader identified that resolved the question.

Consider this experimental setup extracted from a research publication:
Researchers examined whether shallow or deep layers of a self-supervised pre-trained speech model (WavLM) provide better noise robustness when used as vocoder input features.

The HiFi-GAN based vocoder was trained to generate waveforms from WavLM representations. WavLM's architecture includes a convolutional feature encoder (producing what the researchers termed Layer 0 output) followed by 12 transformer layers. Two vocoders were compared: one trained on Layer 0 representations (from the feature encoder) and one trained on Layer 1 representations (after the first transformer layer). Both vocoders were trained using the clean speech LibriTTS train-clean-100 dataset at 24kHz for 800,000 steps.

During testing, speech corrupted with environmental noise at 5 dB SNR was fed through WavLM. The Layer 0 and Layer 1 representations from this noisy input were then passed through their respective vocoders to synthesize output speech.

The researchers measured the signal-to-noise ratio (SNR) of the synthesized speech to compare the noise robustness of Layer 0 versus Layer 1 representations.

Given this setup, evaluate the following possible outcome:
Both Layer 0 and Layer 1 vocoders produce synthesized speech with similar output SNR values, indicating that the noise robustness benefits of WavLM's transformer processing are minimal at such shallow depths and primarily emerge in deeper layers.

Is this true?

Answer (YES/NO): YES